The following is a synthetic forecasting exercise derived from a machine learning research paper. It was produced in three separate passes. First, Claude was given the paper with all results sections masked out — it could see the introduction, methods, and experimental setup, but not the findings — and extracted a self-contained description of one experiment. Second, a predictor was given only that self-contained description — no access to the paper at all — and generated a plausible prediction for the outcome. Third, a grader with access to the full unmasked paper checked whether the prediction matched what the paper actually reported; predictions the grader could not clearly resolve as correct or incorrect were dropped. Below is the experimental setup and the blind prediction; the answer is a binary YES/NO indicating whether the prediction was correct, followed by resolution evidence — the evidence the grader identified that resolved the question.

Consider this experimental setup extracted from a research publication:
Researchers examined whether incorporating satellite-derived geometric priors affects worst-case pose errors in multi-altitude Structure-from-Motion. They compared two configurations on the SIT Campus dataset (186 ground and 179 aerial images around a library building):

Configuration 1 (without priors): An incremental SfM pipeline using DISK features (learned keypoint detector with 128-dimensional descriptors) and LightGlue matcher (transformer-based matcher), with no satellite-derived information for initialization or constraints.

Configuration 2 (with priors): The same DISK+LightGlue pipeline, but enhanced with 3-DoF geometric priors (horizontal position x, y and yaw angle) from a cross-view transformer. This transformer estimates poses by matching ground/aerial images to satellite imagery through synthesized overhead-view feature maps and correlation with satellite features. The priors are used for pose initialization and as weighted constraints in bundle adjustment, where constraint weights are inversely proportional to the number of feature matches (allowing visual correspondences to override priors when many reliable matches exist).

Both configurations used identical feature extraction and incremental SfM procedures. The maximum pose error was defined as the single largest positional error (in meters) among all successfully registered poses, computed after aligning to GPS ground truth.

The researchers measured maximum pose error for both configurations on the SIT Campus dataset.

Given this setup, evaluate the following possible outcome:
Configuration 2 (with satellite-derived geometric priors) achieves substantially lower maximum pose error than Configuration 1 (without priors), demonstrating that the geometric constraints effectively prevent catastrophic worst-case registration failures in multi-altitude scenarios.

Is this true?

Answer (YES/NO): NO